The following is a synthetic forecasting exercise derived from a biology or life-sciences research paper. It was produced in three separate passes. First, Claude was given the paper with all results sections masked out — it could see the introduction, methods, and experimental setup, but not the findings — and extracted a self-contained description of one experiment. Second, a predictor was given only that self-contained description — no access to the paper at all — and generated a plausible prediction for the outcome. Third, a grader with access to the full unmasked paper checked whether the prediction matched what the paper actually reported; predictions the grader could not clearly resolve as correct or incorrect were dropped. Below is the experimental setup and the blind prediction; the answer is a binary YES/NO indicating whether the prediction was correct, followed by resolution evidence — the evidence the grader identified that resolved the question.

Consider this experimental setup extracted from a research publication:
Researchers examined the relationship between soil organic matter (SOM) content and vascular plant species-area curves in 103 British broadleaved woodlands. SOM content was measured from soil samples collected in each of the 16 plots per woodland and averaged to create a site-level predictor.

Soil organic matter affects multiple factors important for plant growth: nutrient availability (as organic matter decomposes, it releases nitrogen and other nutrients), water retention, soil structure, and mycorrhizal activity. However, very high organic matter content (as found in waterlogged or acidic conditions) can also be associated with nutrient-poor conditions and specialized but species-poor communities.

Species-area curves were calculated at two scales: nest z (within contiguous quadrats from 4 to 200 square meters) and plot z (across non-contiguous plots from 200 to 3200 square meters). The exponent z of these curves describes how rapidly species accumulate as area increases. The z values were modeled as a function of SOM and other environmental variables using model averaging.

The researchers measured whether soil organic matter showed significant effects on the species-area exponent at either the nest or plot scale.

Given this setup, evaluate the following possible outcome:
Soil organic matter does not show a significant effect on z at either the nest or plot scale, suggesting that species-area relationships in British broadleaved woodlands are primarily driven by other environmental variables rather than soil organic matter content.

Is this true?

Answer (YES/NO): NO